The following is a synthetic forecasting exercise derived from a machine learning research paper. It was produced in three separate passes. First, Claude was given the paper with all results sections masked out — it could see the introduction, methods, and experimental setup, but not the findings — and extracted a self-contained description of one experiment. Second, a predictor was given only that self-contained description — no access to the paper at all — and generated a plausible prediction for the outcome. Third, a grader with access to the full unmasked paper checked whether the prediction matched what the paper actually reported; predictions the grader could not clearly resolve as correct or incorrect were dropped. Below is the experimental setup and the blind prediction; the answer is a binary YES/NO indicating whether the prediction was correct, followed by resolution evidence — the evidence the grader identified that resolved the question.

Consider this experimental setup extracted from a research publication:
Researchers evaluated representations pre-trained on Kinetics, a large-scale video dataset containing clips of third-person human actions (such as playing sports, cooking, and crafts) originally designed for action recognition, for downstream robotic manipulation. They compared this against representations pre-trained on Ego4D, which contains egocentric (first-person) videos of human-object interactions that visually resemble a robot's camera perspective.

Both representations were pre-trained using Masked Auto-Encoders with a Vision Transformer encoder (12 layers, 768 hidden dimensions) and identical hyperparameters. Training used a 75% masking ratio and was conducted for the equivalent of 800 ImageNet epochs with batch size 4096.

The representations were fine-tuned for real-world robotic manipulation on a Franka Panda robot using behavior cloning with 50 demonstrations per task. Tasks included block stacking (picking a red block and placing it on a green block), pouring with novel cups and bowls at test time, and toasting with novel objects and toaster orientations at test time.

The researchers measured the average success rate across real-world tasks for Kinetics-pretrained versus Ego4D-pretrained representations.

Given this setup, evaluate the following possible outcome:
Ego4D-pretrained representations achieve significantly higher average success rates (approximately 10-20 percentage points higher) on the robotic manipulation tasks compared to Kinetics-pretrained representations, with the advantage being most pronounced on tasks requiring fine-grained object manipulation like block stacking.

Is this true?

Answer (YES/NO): NO